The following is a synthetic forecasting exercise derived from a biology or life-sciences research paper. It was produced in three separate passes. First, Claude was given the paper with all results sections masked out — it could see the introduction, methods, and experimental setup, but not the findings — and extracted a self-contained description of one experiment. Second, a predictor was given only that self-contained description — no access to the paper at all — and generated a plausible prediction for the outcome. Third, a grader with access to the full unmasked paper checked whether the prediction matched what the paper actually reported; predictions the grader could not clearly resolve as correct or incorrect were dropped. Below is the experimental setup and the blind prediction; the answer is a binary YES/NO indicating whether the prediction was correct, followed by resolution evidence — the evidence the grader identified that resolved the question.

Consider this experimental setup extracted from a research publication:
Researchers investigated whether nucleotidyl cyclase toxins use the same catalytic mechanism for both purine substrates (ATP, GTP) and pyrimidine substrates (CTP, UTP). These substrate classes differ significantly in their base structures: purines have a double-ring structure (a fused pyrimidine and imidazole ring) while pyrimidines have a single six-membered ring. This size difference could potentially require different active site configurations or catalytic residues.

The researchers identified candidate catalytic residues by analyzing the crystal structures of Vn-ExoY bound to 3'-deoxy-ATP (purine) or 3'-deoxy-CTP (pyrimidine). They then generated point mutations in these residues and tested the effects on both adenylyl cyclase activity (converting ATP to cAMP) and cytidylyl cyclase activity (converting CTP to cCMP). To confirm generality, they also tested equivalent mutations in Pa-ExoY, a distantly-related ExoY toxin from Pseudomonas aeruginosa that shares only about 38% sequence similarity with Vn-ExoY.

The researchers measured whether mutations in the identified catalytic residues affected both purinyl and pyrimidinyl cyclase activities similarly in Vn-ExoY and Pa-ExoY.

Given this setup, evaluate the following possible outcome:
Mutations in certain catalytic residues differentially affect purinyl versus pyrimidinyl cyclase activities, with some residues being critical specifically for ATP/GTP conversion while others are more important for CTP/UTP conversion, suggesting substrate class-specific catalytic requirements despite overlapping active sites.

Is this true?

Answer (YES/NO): NO